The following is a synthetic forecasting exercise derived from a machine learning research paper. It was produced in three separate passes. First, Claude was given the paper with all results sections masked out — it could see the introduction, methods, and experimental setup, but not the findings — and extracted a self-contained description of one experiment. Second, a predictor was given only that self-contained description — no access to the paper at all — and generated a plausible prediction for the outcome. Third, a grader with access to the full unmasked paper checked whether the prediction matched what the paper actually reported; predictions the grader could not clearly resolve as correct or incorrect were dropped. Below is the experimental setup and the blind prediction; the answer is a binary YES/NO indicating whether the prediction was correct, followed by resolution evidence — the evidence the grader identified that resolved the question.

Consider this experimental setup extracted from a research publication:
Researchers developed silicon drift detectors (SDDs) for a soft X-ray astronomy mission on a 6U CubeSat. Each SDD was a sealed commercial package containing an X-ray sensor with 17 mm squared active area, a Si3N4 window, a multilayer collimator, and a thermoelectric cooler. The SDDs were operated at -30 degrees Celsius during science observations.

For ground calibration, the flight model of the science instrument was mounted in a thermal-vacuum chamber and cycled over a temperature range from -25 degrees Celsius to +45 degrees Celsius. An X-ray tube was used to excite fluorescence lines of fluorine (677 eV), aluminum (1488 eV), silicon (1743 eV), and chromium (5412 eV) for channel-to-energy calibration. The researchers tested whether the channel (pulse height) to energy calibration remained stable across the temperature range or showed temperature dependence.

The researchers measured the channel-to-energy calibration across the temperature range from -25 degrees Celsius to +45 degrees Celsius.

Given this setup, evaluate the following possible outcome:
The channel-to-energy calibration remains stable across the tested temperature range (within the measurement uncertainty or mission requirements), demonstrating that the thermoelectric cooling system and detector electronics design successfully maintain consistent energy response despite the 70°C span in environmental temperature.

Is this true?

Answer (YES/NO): NO